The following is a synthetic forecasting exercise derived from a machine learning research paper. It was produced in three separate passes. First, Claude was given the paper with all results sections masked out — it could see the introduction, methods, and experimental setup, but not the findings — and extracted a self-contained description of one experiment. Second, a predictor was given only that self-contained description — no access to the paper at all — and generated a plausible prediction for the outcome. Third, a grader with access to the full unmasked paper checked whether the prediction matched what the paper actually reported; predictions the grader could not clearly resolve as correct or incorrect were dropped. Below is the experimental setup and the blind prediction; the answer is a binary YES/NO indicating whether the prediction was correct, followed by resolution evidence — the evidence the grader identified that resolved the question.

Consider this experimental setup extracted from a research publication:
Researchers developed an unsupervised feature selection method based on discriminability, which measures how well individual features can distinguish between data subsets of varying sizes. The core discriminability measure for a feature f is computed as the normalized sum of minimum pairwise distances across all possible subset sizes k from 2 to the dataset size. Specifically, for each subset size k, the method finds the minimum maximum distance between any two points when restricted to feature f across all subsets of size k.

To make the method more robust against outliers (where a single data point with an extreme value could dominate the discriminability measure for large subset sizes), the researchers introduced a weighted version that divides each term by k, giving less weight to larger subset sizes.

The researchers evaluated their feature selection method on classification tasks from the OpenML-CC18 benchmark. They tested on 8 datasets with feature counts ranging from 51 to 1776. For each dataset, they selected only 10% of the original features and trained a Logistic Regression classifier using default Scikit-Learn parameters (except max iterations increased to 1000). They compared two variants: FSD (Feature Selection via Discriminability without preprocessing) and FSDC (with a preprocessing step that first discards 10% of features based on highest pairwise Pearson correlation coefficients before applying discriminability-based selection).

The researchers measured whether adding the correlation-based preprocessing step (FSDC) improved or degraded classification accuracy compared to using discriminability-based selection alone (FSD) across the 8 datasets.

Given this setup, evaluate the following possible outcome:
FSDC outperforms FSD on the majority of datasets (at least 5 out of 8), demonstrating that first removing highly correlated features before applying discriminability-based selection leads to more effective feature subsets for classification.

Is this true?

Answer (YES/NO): NO